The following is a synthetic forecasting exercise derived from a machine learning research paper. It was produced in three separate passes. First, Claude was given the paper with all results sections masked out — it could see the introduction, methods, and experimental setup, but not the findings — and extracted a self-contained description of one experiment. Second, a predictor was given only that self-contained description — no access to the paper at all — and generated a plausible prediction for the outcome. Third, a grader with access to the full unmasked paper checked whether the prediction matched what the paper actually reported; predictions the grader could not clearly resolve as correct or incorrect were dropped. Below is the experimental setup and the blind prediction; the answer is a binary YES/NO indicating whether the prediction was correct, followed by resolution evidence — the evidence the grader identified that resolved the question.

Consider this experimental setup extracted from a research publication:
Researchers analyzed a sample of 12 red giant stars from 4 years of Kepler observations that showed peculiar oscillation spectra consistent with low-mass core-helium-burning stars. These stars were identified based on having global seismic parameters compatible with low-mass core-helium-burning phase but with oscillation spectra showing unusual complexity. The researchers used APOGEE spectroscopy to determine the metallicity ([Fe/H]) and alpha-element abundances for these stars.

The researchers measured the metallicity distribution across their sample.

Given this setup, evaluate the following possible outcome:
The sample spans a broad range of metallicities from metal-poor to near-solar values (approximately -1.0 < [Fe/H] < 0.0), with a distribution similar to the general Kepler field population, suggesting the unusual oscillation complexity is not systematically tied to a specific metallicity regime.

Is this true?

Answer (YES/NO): NO